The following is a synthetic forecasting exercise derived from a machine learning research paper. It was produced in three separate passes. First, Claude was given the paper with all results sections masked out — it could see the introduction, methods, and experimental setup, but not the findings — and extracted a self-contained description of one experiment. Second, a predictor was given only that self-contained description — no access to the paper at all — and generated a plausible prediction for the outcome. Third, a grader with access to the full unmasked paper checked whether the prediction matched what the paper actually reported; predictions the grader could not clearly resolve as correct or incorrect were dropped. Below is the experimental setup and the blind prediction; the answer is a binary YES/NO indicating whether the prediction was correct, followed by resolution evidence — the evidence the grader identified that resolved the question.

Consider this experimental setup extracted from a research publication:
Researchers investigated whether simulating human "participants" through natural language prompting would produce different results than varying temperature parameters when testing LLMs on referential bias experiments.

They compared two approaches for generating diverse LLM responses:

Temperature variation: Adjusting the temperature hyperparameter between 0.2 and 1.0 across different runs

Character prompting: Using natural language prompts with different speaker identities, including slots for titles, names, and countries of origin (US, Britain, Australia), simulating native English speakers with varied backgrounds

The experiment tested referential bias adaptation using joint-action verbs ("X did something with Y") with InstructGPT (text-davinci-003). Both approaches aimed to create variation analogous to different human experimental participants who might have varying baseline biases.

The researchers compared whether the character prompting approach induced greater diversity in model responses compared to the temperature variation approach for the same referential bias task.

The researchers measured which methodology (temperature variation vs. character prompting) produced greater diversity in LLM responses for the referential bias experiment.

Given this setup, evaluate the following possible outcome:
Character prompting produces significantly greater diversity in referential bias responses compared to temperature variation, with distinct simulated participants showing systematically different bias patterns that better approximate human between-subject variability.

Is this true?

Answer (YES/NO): NO